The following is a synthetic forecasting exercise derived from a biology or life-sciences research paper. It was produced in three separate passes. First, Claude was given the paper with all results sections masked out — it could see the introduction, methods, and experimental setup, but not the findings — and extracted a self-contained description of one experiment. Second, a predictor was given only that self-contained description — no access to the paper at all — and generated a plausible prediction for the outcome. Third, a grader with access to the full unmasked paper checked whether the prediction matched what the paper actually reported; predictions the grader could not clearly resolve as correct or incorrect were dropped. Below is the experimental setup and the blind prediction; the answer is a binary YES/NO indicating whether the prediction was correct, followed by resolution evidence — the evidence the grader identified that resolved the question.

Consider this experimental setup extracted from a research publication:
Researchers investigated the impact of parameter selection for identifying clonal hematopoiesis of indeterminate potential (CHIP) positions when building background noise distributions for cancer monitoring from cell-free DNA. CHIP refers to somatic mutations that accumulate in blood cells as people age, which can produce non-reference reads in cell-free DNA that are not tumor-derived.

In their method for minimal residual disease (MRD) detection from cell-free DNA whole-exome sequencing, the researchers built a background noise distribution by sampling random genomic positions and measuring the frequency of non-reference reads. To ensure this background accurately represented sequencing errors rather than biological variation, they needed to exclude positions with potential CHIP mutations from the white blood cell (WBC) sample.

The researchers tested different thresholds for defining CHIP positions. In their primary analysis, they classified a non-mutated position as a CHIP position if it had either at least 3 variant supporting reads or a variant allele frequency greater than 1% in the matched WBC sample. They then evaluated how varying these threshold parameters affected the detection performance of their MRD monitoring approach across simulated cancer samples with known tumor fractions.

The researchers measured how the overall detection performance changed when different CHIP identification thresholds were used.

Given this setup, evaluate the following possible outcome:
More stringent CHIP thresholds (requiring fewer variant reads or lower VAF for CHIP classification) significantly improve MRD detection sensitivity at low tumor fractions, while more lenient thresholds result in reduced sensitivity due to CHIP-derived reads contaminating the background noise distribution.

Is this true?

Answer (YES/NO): NO